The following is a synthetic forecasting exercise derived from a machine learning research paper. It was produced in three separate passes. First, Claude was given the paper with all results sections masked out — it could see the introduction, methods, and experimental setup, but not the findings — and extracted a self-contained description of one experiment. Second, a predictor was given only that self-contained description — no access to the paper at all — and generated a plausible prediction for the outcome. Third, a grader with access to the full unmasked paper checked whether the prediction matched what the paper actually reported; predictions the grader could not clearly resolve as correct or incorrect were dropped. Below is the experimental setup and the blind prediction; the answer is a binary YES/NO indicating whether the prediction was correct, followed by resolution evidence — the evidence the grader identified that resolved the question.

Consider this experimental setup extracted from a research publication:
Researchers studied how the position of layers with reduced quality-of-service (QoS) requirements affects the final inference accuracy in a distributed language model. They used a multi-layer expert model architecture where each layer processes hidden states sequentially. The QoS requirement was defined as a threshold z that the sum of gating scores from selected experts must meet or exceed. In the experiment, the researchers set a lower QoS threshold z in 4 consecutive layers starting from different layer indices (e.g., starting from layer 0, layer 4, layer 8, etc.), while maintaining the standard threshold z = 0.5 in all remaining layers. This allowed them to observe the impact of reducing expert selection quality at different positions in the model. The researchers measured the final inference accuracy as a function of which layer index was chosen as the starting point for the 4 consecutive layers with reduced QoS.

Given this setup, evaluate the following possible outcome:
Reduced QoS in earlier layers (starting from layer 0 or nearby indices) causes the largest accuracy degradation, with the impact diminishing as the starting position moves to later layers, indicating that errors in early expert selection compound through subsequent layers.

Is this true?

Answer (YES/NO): YES